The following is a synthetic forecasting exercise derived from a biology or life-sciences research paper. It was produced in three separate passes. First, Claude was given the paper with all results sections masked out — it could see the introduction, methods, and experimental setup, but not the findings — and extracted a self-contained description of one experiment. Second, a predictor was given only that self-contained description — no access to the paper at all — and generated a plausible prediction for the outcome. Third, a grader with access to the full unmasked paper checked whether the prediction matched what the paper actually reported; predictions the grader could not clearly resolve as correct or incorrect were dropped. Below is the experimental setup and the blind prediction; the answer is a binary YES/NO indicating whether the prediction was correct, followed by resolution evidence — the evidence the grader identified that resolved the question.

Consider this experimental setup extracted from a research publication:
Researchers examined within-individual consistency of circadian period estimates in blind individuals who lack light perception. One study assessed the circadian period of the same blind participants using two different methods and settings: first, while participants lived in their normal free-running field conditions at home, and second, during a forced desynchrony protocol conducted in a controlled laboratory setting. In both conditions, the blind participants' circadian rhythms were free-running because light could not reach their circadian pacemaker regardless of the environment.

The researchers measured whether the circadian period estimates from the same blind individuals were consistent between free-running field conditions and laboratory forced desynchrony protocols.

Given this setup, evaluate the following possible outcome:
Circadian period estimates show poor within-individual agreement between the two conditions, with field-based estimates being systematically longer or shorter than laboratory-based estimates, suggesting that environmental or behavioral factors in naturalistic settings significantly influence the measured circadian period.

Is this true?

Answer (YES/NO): NO